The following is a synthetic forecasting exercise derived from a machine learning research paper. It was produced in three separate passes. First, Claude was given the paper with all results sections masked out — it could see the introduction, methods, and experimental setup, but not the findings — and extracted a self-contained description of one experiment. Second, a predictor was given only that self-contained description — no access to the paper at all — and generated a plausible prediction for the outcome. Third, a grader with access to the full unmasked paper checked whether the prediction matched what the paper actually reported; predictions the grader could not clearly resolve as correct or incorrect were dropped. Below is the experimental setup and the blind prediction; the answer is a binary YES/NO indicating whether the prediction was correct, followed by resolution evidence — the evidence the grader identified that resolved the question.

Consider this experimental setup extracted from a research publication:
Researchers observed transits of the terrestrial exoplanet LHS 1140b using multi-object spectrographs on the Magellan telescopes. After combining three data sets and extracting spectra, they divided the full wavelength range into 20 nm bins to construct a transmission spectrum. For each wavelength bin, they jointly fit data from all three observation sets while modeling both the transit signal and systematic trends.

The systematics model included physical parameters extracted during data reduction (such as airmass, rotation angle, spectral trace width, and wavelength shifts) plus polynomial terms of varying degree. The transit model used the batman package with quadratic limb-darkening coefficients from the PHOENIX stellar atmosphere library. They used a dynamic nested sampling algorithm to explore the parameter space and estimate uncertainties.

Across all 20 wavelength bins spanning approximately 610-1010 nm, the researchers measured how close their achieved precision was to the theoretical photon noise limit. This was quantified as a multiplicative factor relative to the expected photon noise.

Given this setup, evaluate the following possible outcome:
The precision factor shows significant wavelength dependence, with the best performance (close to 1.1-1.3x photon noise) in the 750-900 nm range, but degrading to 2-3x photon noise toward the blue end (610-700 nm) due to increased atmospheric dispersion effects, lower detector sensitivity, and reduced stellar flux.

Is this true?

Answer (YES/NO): NO